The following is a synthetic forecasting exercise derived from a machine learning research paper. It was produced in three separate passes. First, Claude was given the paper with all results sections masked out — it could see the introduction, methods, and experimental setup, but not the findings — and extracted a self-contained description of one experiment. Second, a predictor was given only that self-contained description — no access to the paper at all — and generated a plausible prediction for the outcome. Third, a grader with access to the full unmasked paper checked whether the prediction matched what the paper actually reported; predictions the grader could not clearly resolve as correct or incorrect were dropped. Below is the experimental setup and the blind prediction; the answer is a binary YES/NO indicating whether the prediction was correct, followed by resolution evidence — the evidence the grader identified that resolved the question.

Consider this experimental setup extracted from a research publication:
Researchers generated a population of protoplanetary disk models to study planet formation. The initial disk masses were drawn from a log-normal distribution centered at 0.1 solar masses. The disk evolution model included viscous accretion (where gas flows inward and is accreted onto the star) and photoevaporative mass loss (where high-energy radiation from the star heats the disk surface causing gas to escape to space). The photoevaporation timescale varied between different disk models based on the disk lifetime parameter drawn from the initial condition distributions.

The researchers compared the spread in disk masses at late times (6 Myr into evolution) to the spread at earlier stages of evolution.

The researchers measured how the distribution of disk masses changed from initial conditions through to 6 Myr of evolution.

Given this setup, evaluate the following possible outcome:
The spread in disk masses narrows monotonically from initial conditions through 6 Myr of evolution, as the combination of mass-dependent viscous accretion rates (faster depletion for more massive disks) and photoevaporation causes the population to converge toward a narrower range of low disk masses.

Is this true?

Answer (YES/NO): NO